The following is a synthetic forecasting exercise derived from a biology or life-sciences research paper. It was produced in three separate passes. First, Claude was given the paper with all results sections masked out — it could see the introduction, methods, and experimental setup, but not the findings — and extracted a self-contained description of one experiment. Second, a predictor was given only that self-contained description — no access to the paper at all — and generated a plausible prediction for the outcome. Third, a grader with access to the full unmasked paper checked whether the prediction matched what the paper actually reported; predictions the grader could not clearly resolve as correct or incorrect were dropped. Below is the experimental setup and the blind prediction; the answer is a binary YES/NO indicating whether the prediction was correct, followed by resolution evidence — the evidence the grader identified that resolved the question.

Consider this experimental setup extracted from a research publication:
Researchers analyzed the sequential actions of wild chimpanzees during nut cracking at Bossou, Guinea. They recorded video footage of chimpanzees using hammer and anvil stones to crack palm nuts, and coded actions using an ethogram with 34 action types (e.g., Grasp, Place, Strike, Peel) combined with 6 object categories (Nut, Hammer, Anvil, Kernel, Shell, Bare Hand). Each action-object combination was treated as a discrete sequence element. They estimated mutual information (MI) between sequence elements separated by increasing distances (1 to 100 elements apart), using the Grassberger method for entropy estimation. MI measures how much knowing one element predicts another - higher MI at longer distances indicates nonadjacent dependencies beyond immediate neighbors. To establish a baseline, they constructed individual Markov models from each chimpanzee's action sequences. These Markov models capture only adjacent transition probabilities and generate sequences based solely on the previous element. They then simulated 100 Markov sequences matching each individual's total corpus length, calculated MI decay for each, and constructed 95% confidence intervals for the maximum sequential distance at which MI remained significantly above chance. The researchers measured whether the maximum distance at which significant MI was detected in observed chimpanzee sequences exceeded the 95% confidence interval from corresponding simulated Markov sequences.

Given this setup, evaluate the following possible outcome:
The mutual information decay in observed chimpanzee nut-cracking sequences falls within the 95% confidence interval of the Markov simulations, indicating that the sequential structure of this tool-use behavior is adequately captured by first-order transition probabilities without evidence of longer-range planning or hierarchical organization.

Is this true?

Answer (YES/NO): NO